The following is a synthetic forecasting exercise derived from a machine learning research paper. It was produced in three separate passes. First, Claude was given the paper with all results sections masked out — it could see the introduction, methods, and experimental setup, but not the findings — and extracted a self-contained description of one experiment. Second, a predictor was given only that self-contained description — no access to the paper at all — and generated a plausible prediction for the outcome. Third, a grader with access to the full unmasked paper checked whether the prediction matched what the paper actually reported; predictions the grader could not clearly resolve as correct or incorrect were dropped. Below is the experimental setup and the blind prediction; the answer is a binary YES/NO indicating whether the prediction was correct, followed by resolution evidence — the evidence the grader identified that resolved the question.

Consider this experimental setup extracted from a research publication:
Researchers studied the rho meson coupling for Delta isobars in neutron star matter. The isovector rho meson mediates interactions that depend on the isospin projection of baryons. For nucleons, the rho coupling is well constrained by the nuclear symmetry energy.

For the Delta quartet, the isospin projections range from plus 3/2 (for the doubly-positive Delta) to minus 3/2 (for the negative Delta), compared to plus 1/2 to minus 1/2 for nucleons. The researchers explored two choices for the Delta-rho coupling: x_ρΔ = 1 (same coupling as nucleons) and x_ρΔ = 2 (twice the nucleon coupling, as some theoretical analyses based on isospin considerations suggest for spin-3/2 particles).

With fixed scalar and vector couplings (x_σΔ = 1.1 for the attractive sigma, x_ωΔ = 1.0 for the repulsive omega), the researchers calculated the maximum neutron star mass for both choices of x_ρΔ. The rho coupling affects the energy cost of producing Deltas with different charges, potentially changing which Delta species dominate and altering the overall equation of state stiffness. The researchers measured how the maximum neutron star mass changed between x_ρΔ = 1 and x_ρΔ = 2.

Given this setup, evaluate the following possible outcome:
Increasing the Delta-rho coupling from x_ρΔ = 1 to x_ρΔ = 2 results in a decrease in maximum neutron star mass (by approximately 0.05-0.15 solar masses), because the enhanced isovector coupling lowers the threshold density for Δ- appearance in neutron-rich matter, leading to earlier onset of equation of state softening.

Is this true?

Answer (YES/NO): NO